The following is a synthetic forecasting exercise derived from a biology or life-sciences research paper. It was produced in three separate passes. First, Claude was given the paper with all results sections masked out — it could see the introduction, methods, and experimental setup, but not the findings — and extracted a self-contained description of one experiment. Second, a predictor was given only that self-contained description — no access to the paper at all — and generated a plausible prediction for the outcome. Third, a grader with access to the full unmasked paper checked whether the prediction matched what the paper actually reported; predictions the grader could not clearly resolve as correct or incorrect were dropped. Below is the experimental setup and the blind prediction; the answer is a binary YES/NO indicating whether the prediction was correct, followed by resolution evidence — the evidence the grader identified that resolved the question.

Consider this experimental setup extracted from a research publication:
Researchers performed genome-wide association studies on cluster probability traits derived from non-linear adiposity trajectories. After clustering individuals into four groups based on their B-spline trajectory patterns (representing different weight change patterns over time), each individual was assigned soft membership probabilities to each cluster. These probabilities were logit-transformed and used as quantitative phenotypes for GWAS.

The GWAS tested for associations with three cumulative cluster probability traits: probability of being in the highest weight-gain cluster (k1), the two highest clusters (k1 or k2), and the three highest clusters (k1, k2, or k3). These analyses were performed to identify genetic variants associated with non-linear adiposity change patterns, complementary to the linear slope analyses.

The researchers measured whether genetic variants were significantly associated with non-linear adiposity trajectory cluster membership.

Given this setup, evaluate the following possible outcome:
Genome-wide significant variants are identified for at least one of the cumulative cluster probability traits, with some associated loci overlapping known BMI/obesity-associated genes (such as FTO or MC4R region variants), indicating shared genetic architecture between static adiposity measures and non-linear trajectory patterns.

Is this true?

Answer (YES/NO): NO